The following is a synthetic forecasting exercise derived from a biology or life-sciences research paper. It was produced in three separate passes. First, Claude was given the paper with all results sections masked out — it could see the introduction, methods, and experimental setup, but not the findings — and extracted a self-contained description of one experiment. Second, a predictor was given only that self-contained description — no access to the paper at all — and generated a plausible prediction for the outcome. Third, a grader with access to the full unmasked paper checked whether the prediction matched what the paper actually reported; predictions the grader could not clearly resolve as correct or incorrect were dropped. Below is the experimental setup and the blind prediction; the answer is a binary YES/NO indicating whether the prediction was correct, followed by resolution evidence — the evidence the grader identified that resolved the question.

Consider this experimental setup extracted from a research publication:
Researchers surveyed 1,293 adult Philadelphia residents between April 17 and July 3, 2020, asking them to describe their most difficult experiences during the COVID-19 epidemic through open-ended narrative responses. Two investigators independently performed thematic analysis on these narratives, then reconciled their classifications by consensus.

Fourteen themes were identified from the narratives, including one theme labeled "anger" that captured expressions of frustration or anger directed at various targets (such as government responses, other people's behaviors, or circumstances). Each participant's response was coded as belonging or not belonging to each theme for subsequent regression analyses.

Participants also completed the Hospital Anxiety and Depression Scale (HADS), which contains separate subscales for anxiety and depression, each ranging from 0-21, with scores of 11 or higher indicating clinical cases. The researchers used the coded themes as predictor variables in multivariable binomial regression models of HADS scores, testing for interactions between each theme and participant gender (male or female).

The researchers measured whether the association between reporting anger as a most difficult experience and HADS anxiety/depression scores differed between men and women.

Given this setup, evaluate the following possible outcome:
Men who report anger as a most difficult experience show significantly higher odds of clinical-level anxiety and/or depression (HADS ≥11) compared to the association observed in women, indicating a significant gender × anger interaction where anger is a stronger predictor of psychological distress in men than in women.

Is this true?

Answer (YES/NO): NO